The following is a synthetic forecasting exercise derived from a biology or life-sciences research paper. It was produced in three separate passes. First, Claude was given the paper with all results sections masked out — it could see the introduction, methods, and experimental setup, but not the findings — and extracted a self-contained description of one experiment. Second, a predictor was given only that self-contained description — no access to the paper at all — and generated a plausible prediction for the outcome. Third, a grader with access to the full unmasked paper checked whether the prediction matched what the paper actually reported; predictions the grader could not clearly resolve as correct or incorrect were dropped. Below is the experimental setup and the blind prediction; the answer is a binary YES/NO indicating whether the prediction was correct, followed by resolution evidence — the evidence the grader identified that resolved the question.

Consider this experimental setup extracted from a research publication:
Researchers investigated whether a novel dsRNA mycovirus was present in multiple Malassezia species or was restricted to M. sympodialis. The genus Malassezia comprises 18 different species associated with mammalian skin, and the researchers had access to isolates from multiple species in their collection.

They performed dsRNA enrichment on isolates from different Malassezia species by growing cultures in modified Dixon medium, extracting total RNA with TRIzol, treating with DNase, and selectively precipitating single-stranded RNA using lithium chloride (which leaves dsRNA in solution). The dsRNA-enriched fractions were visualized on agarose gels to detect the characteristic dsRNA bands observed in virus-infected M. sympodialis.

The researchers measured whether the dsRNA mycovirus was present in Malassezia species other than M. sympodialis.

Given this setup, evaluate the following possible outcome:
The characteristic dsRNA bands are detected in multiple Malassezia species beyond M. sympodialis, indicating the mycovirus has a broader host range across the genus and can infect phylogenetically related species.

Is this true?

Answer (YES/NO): YES